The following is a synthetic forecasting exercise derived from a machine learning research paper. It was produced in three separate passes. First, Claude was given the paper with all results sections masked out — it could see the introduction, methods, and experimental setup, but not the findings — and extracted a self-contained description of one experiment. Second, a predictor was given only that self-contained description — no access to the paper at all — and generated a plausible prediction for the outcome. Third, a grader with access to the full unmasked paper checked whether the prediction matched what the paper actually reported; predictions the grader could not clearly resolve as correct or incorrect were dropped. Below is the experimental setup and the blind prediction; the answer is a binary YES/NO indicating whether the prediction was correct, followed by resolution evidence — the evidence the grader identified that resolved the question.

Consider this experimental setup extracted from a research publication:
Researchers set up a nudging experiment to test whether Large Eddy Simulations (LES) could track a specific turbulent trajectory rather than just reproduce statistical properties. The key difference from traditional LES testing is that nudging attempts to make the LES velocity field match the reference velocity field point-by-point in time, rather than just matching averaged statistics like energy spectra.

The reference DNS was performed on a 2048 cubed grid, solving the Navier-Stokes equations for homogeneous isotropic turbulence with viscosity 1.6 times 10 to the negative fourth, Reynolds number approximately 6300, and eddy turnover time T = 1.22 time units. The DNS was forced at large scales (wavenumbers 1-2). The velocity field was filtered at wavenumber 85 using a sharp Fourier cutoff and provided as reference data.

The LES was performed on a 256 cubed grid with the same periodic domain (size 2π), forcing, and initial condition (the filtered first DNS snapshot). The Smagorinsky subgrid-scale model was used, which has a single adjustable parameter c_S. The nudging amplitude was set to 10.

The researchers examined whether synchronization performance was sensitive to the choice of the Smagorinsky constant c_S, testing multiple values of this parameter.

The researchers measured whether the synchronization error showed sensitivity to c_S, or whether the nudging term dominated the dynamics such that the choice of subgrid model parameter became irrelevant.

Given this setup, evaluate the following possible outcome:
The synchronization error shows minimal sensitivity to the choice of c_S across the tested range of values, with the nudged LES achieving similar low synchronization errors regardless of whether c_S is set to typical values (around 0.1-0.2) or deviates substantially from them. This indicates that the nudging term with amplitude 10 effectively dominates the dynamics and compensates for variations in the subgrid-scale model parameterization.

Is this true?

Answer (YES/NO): NO